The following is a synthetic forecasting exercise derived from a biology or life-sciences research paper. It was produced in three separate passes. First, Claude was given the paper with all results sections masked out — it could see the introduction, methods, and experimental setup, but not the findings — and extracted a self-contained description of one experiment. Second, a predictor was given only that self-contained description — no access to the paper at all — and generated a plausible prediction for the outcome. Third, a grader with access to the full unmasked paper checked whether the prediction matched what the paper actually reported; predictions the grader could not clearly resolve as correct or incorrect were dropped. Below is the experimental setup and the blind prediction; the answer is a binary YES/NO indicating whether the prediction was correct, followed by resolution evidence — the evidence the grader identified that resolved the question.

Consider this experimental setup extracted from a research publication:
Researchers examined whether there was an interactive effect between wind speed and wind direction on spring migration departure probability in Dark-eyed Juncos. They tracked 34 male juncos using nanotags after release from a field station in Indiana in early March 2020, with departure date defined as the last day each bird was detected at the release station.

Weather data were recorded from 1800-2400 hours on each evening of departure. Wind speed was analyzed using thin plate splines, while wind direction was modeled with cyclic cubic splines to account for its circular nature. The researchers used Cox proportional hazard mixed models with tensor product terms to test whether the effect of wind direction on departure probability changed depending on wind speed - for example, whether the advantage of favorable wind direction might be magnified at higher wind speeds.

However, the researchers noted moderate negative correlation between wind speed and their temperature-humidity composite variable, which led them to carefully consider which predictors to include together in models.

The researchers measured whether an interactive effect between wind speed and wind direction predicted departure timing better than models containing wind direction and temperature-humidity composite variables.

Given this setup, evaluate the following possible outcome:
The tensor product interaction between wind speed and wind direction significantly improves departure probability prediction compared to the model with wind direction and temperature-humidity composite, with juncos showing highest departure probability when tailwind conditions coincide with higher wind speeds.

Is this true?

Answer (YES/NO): NO